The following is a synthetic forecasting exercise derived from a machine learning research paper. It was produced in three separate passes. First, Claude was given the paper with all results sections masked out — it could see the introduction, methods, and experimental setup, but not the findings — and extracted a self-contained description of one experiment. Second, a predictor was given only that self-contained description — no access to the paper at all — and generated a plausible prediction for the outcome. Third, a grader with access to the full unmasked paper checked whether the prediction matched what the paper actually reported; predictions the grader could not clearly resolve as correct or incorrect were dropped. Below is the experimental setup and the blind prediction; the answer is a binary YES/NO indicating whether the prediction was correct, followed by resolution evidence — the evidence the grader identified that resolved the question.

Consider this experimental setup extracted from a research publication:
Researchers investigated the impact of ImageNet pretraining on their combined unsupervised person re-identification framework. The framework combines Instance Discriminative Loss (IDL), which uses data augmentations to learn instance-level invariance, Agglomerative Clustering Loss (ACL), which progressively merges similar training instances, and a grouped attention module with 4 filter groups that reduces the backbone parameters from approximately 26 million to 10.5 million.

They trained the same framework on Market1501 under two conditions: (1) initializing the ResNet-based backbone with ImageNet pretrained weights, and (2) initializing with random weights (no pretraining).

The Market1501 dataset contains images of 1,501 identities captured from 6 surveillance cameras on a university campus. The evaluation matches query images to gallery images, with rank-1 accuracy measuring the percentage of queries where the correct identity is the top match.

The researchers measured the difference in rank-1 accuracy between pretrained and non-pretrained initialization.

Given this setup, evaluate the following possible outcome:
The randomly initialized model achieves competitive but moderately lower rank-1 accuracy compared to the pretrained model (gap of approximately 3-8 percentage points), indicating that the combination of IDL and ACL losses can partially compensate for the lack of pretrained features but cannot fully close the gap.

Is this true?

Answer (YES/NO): NO